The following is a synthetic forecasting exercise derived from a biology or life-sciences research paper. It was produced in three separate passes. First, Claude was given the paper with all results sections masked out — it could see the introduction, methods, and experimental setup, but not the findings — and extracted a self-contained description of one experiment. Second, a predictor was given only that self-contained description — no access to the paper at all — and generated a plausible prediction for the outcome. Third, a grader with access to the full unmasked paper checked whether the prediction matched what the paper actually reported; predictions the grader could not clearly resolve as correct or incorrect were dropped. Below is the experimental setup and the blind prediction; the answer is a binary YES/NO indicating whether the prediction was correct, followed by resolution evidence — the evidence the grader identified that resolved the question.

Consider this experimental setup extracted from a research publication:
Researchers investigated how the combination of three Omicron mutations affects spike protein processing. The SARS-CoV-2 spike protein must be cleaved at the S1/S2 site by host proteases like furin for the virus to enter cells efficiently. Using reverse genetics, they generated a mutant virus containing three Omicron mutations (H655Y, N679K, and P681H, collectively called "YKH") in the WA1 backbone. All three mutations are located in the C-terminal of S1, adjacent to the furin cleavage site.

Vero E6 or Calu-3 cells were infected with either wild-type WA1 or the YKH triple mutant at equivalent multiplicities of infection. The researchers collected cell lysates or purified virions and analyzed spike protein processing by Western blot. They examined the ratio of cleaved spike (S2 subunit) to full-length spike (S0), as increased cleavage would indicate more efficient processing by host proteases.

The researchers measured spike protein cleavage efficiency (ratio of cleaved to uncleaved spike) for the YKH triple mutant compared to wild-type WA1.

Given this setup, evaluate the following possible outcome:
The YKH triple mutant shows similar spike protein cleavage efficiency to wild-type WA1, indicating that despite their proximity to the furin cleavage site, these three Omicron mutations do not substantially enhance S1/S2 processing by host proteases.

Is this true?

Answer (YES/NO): NO